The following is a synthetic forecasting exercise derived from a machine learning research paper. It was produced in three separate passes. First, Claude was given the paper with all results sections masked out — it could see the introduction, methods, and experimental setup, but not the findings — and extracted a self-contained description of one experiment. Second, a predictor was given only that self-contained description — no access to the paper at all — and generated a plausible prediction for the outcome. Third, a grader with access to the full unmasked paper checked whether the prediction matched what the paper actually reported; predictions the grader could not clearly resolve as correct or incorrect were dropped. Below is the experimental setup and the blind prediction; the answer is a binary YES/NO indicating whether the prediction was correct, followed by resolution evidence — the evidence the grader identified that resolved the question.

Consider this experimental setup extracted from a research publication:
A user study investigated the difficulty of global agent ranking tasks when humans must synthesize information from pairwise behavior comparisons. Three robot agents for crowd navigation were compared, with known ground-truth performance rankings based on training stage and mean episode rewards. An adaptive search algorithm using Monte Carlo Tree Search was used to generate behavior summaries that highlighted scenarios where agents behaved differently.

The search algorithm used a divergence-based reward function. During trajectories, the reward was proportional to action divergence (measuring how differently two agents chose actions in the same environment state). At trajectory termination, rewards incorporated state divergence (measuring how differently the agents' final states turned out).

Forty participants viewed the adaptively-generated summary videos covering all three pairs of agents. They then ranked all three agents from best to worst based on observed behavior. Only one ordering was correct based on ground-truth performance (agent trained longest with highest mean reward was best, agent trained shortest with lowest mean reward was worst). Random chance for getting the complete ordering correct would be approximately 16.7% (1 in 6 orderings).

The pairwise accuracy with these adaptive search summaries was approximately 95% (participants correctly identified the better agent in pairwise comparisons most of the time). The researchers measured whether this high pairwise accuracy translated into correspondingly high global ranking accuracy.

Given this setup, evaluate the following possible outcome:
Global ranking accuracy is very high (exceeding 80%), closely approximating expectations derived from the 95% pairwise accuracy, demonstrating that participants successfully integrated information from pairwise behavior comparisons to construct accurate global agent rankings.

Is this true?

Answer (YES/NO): NO